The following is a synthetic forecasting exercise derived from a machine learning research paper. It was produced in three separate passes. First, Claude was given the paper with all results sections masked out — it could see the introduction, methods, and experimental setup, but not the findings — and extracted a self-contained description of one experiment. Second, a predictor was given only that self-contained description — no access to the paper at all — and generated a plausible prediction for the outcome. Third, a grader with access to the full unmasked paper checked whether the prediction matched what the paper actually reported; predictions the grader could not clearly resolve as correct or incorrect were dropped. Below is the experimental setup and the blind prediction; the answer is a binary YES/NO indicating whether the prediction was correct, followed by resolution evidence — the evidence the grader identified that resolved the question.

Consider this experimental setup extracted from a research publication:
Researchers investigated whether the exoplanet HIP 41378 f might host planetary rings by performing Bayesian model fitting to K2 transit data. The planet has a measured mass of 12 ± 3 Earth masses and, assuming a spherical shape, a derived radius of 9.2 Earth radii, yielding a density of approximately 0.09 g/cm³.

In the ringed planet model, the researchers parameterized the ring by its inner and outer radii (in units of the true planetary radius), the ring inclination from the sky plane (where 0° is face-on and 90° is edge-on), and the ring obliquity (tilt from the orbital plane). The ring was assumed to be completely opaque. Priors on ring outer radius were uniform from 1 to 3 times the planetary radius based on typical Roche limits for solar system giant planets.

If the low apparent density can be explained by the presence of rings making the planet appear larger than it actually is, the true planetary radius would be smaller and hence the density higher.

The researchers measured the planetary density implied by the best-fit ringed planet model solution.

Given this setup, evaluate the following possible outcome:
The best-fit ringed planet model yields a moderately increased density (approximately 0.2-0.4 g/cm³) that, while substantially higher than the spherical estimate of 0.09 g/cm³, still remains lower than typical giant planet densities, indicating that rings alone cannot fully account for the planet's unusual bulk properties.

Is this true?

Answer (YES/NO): NO